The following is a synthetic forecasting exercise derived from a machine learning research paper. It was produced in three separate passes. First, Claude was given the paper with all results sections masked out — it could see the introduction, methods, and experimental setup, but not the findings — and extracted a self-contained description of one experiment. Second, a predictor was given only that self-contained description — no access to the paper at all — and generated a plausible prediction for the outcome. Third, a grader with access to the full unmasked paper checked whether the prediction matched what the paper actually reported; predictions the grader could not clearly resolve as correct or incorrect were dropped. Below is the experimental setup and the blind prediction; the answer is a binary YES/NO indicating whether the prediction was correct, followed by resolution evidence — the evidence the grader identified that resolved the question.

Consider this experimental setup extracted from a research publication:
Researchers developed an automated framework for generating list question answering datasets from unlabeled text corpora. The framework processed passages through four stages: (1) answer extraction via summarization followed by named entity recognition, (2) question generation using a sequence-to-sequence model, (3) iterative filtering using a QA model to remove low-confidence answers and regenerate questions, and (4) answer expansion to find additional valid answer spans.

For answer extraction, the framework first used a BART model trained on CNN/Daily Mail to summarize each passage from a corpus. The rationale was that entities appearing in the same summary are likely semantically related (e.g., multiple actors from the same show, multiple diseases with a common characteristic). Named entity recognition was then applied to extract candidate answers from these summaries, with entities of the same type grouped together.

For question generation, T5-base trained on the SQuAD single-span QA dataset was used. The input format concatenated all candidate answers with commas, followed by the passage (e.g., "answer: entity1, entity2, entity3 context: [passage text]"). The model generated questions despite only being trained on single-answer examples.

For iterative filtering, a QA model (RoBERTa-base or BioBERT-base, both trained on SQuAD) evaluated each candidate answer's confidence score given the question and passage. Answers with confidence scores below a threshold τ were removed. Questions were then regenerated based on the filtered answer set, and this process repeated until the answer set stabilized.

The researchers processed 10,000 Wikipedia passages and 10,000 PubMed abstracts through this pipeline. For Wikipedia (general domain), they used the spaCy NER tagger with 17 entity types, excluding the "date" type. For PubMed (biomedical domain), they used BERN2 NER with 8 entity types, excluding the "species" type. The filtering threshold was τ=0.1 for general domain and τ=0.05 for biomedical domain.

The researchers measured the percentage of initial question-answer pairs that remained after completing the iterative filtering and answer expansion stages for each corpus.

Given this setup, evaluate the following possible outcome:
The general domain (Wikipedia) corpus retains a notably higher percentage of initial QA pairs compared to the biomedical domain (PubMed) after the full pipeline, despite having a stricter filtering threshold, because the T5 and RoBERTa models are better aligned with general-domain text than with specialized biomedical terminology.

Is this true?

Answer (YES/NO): NO